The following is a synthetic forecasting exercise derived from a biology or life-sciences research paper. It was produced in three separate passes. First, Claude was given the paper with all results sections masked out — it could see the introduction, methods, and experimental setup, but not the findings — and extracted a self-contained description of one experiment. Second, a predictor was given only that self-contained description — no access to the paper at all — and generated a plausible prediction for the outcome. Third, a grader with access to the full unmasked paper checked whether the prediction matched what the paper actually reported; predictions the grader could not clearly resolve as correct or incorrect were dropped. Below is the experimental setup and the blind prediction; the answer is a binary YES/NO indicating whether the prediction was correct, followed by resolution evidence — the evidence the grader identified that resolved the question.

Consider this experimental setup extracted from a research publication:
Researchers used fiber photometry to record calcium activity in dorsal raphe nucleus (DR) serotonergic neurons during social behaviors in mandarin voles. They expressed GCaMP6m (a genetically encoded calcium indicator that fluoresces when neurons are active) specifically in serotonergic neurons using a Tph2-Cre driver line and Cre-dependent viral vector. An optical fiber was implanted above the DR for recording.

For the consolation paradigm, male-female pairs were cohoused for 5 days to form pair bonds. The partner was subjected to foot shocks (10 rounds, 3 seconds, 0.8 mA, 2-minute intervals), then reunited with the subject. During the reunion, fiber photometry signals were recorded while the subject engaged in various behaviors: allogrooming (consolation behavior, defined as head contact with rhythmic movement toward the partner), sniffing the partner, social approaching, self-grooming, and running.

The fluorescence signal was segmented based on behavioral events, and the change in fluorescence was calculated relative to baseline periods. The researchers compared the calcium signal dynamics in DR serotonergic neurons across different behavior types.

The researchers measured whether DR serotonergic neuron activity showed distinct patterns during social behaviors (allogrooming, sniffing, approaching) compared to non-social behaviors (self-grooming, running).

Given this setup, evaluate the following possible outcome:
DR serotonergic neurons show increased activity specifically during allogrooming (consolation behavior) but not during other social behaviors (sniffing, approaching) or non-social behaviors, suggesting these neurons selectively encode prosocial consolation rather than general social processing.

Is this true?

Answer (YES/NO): NO